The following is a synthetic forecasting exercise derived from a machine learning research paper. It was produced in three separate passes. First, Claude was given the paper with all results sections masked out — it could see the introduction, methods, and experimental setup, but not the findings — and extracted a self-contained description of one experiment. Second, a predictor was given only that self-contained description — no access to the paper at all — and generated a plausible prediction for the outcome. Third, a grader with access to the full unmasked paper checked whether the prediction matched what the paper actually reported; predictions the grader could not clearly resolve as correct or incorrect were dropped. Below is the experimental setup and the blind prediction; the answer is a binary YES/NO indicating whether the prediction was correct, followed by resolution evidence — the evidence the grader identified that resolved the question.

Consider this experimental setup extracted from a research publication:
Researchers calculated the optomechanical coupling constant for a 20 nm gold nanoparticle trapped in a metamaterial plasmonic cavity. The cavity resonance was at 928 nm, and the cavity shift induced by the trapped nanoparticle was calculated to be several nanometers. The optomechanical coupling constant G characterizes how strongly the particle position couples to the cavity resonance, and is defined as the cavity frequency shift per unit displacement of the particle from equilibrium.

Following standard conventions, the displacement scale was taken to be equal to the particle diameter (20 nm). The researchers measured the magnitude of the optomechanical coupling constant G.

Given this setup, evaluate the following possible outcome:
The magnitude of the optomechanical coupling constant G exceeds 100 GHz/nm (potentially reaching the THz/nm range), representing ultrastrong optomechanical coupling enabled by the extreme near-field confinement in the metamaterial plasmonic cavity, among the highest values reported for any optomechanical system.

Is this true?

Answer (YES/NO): NO